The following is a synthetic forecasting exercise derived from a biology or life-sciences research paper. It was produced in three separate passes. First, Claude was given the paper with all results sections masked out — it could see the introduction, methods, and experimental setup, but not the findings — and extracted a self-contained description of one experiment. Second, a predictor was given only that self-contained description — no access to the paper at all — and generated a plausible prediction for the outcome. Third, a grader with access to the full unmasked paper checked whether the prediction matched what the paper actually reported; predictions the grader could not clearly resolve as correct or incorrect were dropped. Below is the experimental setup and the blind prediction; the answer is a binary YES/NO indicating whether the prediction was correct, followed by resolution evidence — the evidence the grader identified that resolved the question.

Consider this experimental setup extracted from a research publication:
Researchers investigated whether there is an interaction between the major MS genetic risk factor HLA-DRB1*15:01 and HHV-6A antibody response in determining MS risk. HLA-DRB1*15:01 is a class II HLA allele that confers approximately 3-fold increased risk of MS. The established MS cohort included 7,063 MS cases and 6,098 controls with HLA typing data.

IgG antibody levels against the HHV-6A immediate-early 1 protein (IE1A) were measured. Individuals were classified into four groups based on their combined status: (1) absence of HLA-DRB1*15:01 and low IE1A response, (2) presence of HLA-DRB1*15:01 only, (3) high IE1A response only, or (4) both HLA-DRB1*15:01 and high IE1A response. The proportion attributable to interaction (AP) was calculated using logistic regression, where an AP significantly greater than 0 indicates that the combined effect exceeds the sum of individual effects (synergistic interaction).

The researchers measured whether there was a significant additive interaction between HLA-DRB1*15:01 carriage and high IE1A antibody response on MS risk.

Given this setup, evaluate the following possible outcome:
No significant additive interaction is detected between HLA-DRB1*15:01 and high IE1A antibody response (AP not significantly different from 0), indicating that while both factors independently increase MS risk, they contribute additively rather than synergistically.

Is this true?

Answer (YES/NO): NO